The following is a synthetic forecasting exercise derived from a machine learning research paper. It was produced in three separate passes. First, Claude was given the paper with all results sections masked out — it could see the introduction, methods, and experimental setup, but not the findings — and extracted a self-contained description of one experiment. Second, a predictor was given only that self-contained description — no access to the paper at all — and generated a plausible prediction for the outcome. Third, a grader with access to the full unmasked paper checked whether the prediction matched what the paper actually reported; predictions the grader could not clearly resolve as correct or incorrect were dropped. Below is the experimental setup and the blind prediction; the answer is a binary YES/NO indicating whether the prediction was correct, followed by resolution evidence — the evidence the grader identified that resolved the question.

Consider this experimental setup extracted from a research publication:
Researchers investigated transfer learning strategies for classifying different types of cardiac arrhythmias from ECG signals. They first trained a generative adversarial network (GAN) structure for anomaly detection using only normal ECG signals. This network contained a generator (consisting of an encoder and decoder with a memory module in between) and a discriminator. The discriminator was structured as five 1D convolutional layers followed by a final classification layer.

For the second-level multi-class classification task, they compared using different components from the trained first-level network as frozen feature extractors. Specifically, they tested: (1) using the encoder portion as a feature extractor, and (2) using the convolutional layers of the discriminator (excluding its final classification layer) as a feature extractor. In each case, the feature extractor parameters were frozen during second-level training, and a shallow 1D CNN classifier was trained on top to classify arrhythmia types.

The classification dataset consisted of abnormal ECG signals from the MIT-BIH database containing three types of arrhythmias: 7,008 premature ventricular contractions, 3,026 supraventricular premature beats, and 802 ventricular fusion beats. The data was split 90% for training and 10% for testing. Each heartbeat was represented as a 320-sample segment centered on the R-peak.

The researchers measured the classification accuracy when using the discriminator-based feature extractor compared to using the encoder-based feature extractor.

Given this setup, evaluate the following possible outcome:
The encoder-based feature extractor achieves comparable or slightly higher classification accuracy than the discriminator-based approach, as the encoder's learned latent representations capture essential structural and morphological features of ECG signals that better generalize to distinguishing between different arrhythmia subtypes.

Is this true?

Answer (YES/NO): NO